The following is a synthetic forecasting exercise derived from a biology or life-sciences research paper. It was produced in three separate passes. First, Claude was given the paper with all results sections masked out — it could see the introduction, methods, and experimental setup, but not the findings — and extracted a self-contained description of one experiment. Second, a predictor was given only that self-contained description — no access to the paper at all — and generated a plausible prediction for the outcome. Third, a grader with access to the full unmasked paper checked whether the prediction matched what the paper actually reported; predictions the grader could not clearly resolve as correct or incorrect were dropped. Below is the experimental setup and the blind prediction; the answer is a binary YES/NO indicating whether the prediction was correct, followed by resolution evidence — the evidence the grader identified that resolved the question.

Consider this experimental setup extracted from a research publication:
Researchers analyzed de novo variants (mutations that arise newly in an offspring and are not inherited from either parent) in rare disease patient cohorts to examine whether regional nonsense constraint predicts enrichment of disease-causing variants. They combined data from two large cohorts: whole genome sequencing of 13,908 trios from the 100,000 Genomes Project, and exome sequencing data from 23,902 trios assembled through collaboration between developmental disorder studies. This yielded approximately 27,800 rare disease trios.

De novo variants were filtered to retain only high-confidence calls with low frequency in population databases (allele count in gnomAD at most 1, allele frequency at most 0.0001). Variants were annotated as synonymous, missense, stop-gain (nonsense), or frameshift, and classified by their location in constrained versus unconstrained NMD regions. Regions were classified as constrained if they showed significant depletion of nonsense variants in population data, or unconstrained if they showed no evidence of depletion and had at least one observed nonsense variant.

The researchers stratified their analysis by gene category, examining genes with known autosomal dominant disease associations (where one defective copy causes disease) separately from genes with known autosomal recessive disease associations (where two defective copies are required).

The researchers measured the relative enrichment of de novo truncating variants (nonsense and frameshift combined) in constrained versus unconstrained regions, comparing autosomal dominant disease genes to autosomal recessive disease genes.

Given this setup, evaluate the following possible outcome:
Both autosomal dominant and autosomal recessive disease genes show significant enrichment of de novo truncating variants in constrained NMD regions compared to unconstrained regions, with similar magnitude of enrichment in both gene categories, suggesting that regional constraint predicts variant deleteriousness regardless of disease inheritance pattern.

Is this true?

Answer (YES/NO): NO